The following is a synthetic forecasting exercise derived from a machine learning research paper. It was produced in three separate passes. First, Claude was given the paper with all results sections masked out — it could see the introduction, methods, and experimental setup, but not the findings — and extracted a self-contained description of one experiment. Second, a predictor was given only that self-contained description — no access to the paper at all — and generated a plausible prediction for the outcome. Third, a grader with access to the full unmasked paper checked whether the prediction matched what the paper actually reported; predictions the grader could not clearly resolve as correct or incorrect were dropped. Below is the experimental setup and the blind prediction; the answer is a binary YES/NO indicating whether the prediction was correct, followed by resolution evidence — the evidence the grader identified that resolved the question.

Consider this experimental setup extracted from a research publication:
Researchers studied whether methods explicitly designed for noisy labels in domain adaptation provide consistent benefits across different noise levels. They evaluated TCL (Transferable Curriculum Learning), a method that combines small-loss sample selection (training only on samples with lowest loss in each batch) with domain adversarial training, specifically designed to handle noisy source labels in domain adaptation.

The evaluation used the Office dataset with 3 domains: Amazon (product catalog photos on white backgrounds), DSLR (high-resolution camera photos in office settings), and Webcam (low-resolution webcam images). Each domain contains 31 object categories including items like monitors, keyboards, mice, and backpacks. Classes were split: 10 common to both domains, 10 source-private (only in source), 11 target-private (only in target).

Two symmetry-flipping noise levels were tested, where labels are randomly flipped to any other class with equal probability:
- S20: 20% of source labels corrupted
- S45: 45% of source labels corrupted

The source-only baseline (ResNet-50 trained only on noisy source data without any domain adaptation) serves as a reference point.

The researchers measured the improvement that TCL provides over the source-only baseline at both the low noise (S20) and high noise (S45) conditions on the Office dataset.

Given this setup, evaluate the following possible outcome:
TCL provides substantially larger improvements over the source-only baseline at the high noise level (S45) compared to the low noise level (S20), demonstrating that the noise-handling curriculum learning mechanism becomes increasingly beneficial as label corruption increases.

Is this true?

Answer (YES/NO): YES